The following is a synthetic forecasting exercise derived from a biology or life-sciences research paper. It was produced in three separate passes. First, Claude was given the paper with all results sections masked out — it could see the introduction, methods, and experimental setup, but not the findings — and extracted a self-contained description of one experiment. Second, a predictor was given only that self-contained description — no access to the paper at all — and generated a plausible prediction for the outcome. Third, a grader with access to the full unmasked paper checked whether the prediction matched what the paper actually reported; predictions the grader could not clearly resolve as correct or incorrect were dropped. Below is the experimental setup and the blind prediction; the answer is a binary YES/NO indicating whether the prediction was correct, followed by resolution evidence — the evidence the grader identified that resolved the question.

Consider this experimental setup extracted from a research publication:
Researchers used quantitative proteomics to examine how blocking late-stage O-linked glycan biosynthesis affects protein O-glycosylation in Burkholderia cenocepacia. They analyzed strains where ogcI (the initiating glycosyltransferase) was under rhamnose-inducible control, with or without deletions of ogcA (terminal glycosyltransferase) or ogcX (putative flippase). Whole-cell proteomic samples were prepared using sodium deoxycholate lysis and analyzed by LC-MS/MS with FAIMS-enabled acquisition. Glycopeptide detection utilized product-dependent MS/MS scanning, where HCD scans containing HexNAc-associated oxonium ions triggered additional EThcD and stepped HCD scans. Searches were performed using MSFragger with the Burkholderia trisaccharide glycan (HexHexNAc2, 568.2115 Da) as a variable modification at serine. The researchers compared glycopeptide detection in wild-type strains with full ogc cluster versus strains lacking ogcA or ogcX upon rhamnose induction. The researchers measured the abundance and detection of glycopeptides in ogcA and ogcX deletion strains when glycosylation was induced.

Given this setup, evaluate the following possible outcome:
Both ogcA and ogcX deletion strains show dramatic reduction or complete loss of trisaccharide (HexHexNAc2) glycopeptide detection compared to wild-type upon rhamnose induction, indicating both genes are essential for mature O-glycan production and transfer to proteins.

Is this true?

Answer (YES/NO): YES